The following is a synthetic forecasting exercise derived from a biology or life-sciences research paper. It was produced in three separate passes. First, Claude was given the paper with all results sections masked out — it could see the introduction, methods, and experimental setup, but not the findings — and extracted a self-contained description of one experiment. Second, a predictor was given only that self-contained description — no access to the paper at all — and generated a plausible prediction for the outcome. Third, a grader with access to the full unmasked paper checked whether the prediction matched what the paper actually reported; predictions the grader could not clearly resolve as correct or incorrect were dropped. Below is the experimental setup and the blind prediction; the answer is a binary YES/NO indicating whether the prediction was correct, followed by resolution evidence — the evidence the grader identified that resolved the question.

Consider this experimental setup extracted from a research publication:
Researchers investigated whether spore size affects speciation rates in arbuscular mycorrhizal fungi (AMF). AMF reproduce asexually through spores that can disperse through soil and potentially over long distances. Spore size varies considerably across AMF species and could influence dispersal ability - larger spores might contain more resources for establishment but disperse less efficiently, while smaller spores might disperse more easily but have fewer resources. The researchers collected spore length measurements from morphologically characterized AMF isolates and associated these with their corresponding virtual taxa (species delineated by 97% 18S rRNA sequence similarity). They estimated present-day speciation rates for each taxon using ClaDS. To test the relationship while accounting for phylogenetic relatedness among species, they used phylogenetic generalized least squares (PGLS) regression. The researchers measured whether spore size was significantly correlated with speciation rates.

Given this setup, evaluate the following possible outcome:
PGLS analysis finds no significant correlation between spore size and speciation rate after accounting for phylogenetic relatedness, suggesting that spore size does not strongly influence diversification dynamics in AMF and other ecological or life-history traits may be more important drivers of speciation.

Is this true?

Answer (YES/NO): YES